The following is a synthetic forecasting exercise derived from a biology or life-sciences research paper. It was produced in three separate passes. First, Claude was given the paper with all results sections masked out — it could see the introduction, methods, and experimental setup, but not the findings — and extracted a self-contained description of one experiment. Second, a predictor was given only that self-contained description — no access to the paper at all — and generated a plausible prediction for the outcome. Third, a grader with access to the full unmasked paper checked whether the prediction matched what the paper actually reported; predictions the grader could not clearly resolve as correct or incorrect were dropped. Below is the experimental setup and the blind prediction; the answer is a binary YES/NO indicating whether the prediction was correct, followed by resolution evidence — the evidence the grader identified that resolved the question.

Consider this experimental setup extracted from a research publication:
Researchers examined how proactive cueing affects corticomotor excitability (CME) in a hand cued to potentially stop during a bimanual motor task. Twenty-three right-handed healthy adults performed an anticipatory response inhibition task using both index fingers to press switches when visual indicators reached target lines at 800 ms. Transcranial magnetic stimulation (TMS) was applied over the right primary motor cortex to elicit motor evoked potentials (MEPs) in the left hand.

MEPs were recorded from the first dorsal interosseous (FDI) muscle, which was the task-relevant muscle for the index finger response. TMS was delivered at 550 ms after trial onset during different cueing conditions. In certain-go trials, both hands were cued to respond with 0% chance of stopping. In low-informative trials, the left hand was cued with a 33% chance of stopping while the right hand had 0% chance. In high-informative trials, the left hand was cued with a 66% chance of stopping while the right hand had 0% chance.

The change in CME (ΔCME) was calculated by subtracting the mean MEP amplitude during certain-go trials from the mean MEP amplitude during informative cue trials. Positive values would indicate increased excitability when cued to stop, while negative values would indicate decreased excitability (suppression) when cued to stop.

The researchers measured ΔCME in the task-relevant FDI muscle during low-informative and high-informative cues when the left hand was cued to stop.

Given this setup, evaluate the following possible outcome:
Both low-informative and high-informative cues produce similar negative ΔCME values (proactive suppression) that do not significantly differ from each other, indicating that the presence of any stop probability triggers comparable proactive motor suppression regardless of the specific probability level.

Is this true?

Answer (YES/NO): YES